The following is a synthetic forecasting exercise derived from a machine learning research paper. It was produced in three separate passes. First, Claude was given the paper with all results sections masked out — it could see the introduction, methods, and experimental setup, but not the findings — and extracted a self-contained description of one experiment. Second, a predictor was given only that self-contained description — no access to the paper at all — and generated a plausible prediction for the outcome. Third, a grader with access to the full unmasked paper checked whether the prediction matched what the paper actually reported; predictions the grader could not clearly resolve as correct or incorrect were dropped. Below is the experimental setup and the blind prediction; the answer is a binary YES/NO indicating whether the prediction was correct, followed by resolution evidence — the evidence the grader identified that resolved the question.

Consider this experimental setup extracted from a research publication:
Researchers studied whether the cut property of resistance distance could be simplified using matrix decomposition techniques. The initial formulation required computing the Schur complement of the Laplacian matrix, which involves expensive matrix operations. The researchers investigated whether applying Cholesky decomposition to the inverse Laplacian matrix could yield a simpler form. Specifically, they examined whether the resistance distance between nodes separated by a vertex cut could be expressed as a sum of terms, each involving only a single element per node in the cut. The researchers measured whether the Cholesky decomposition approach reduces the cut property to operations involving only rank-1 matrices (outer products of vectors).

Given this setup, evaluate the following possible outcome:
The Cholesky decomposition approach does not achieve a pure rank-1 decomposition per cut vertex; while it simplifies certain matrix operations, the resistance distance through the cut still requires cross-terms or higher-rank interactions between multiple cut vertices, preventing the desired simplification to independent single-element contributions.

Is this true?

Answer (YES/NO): NO